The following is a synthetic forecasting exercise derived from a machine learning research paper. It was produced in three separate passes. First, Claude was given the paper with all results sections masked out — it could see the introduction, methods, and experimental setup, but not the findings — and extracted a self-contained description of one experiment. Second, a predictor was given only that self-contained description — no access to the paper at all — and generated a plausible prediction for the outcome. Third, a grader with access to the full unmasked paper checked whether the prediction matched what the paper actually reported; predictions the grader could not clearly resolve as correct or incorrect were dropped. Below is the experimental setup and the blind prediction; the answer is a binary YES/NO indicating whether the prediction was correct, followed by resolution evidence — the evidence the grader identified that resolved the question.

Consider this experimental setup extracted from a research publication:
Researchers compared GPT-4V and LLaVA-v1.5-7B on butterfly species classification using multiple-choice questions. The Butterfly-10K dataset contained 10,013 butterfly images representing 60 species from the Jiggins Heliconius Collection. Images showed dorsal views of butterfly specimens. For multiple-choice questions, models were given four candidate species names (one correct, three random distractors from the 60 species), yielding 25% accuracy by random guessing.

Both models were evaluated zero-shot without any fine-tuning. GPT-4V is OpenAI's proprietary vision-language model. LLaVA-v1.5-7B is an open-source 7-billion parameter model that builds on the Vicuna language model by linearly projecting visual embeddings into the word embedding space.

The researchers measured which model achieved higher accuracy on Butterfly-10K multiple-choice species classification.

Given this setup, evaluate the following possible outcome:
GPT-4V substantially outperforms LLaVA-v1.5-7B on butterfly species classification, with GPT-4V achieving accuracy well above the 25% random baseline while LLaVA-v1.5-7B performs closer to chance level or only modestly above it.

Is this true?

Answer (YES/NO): NO